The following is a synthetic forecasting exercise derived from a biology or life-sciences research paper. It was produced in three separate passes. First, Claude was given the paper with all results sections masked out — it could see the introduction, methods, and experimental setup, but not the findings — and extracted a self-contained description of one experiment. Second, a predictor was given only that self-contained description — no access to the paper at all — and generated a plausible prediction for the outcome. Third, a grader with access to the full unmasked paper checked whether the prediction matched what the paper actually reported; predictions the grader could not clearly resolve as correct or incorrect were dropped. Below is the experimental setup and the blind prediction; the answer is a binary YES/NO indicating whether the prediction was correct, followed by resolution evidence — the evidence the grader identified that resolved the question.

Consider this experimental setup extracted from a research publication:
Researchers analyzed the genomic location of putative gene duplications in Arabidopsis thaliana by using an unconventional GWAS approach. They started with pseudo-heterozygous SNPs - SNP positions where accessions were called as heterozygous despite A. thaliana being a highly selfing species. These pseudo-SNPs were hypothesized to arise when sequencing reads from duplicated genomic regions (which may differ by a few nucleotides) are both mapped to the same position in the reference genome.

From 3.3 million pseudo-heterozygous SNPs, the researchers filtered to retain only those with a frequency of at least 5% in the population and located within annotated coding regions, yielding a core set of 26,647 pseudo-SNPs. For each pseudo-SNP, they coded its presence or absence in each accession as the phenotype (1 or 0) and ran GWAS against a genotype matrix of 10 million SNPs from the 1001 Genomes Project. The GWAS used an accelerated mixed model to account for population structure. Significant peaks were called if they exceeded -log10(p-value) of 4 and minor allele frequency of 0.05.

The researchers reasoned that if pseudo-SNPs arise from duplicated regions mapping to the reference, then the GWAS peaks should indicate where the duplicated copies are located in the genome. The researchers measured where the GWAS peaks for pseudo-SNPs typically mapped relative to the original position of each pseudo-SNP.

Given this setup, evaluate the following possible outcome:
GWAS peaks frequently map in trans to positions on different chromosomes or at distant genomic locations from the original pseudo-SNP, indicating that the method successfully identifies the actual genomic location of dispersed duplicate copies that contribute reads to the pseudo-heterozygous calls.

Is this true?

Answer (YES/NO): YES